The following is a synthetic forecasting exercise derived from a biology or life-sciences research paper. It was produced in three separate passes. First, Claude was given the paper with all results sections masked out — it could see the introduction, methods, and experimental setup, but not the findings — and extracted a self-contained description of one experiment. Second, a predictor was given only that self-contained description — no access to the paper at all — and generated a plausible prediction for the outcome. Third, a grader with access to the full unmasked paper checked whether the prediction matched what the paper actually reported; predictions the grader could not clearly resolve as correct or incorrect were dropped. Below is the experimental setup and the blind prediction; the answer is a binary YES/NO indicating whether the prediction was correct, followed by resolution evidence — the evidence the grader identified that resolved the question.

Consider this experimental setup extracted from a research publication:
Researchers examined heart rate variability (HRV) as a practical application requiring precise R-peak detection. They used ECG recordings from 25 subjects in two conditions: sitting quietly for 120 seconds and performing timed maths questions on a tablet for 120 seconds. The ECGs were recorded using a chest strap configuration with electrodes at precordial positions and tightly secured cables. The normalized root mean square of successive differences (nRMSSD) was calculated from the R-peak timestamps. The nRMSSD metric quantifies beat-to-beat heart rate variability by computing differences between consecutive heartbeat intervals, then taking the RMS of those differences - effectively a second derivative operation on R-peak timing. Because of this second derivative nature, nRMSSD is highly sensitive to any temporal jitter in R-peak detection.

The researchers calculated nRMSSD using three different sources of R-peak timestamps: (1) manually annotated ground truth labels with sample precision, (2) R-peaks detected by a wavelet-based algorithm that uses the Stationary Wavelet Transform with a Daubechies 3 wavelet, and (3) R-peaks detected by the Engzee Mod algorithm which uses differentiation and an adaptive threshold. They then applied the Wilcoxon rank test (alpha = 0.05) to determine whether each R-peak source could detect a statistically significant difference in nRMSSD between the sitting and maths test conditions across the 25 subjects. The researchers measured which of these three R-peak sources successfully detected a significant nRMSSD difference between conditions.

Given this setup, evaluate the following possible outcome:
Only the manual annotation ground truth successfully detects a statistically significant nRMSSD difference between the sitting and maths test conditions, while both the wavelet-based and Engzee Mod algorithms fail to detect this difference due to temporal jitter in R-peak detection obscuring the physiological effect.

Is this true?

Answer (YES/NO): NO